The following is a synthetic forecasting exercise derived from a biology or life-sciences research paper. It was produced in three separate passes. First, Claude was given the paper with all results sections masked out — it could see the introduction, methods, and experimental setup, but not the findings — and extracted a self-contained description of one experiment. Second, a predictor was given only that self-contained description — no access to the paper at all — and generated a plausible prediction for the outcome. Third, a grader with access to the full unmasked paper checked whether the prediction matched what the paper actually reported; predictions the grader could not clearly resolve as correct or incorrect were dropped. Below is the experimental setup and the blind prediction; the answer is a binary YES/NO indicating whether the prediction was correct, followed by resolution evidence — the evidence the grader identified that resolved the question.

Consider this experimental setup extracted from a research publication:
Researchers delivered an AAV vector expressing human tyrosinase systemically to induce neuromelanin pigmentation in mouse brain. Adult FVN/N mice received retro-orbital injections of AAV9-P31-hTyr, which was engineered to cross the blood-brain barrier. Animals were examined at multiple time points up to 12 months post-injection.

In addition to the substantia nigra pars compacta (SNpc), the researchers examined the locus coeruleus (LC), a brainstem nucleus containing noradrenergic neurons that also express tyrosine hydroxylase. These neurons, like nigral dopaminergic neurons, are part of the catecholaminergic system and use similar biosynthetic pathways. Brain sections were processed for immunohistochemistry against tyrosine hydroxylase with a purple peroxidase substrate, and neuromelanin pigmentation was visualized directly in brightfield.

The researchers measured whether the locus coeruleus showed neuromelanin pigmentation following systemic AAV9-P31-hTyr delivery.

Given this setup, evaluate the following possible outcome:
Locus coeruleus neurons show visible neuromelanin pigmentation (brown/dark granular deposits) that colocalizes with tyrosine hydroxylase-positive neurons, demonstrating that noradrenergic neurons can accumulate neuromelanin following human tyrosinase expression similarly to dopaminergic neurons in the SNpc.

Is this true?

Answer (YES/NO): NO